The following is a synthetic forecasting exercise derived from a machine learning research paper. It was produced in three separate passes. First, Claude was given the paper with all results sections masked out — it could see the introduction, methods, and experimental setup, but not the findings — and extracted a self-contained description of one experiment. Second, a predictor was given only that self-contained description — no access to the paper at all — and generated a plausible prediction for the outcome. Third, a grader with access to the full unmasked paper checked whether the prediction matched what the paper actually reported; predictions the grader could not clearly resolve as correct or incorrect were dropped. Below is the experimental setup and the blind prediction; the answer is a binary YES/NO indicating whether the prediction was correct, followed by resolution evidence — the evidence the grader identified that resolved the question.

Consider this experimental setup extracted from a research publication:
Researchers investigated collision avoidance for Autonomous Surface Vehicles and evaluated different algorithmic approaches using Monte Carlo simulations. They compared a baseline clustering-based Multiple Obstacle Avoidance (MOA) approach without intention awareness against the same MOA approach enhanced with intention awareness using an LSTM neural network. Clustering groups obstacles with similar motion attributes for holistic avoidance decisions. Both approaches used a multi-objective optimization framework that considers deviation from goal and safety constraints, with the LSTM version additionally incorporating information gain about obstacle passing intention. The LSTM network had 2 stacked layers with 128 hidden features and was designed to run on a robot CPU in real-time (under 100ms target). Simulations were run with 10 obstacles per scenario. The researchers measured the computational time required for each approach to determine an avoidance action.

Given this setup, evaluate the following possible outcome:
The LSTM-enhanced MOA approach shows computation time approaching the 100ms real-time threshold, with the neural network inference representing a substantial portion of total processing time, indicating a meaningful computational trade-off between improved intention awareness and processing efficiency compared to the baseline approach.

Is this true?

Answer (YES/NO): NO